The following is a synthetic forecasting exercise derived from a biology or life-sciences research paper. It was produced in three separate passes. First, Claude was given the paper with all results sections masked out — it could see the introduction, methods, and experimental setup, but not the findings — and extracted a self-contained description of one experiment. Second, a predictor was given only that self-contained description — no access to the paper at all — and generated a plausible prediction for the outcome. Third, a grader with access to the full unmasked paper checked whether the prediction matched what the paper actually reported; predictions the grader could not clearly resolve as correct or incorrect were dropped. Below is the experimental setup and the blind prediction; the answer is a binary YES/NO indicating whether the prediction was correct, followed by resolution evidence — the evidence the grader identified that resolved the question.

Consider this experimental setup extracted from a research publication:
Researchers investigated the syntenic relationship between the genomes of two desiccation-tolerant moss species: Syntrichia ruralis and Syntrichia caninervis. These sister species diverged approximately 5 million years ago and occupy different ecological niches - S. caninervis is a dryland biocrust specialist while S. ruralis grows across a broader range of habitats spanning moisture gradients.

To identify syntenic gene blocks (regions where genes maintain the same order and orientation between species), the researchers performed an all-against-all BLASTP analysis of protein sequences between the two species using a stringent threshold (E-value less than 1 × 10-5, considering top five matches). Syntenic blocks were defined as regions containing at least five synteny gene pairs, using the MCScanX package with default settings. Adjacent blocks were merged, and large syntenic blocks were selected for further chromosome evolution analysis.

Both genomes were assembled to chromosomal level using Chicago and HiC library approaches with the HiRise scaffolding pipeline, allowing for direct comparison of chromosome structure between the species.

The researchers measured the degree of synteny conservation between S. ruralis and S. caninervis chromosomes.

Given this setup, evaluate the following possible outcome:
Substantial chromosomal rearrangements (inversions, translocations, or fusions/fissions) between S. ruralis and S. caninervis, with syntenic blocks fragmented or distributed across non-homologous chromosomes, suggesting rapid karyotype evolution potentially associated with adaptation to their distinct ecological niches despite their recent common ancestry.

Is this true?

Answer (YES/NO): NO